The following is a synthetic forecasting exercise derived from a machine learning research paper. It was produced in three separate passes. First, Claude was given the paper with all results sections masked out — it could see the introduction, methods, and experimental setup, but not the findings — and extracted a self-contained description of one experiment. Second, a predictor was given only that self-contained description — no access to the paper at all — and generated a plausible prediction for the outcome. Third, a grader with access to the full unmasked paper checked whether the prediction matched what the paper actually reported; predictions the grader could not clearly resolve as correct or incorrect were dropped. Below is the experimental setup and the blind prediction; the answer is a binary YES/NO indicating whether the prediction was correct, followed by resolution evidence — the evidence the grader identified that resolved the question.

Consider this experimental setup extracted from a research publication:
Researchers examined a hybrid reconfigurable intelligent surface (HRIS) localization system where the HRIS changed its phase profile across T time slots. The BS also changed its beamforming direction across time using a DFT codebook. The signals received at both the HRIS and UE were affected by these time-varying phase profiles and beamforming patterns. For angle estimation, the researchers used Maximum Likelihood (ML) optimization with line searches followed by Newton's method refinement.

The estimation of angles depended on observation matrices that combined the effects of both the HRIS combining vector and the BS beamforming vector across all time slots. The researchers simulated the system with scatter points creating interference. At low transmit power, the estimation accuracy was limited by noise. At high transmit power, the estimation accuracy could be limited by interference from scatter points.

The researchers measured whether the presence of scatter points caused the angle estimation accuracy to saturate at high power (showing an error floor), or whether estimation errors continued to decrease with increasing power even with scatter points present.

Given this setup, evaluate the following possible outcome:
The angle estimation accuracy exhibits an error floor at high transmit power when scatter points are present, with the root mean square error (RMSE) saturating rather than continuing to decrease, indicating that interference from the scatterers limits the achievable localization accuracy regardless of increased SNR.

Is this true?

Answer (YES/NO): NO